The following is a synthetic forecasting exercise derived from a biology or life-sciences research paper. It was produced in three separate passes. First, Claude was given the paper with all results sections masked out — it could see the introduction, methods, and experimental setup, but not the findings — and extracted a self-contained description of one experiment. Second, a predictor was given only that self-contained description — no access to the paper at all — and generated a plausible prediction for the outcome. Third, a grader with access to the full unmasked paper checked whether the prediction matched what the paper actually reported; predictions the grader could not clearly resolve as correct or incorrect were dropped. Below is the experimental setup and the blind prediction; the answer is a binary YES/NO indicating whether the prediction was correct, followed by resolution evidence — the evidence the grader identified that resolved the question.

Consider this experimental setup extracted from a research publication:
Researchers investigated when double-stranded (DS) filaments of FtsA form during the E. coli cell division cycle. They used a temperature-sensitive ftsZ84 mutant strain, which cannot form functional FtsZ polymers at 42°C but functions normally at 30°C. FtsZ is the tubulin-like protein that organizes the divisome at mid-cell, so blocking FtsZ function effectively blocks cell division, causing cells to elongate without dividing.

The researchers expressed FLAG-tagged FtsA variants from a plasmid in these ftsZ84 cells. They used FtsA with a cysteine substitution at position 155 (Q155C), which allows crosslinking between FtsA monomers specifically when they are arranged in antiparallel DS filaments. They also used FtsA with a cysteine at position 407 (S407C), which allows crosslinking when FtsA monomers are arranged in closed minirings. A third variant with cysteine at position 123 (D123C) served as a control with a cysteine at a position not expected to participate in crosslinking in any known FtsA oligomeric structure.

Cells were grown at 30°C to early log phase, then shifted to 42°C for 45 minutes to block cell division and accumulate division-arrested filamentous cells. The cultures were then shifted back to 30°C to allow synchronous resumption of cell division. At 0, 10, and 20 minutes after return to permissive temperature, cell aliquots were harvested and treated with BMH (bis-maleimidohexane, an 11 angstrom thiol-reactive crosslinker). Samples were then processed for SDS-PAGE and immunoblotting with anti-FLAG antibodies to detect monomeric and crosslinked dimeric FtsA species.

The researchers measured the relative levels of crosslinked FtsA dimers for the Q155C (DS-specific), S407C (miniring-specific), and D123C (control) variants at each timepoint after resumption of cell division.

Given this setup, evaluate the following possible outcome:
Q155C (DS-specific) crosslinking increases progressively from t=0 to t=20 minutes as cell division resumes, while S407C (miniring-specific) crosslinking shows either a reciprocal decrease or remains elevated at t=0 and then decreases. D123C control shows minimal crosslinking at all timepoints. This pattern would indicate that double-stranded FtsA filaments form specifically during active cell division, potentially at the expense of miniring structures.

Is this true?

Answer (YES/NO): NO